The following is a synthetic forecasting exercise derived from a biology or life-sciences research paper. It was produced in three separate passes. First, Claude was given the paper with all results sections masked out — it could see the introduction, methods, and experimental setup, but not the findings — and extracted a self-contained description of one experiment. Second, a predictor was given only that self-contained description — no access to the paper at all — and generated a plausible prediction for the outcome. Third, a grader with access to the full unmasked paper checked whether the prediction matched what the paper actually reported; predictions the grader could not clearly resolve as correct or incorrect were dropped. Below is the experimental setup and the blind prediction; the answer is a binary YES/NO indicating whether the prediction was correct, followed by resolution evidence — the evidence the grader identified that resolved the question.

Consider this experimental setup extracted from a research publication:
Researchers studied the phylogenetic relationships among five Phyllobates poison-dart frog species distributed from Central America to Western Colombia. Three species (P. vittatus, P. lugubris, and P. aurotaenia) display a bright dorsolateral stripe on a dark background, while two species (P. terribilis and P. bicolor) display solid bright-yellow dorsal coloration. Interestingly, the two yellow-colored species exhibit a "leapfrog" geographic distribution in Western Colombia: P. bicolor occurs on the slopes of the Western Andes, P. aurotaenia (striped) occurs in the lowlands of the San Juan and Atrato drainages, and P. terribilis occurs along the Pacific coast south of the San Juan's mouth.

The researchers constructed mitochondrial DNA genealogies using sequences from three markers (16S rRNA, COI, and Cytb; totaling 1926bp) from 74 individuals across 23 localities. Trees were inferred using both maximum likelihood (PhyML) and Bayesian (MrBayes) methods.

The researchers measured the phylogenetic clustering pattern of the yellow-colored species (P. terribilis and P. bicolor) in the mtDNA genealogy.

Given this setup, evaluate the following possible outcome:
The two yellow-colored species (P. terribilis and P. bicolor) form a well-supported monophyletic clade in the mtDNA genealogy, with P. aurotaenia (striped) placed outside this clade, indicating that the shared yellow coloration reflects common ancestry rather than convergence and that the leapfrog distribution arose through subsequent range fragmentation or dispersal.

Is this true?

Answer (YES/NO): NO